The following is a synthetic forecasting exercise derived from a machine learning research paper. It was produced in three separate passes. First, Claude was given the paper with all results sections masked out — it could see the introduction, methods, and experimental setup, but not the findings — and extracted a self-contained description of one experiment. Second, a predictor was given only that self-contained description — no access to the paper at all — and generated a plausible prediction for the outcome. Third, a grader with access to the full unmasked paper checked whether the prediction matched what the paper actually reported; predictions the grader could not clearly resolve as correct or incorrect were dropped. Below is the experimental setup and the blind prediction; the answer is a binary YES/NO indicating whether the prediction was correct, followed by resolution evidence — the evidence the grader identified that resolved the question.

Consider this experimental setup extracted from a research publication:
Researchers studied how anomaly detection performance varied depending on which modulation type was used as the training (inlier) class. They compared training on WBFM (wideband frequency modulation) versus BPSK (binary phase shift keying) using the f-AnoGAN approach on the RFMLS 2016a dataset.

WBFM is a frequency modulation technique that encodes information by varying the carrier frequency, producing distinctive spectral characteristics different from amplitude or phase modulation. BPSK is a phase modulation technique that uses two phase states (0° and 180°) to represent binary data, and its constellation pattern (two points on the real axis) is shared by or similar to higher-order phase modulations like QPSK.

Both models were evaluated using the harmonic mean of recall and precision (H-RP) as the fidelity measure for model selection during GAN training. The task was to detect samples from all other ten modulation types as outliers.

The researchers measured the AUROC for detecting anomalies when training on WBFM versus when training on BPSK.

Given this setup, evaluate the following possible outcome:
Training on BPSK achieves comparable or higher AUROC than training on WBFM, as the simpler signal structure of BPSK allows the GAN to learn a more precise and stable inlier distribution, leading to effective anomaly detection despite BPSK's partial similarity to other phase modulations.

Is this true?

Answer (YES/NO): NO